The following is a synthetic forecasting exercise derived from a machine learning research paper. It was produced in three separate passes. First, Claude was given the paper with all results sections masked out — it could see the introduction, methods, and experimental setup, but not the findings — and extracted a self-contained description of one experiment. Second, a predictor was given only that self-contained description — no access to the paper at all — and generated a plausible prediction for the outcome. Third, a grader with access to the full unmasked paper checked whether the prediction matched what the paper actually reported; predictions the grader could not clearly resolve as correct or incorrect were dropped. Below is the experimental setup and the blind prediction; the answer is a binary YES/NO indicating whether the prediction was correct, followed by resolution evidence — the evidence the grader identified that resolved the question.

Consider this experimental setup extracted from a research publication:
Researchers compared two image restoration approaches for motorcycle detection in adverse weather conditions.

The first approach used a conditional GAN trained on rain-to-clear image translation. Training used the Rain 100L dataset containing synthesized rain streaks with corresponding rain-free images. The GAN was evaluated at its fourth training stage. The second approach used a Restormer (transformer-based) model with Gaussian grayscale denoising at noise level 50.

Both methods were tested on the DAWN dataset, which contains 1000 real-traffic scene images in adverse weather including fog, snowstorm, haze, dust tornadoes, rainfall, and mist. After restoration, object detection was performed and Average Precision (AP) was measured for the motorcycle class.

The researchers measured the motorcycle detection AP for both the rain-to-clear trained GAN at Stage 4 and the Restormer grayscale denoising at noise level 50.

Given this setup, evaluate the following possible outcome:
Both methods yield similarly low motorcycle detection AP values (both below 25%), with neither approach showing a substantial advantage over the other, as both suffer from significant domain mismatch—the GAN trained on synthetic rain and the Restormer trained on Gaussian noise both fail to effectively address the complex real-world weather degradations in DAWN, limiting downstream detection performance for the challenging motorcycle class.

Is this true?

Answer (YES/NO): NO